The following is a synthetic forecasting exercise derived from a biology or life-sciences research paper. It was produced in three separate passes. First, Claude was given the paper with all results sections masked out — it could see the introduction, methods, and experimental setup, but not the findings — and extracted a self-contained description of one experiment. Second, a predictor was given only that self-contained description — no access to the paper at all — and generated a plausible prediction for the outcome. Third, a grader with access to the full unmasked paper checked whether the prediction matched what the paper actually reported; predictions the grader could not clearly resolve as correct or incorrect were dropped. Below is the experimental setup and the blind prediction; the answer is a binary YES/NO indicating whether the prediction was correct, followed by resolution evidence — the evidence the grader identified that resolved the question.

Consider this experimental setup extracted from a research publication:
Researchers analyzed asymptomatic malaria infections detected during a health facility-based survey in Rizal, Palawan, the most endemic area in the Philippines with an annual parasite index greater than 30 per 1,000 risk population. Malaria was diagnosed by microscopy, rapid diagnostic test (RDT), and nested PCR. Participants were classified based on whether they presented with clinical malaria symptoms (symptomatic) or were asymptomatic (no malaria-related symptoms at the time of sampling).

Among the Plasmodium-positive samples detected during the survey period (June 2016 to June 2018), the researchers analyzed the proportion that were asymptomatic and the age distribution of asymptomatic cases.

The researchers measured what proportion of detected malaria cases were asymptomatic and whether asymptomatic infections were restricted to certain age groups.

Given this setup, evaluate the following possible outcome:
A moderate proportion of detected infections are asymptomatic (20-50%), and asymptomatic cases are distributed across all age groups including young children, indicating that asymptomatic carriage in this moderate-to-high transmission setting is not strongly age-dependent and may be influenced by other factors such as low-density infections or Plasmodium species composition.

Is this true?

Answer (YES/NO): NO